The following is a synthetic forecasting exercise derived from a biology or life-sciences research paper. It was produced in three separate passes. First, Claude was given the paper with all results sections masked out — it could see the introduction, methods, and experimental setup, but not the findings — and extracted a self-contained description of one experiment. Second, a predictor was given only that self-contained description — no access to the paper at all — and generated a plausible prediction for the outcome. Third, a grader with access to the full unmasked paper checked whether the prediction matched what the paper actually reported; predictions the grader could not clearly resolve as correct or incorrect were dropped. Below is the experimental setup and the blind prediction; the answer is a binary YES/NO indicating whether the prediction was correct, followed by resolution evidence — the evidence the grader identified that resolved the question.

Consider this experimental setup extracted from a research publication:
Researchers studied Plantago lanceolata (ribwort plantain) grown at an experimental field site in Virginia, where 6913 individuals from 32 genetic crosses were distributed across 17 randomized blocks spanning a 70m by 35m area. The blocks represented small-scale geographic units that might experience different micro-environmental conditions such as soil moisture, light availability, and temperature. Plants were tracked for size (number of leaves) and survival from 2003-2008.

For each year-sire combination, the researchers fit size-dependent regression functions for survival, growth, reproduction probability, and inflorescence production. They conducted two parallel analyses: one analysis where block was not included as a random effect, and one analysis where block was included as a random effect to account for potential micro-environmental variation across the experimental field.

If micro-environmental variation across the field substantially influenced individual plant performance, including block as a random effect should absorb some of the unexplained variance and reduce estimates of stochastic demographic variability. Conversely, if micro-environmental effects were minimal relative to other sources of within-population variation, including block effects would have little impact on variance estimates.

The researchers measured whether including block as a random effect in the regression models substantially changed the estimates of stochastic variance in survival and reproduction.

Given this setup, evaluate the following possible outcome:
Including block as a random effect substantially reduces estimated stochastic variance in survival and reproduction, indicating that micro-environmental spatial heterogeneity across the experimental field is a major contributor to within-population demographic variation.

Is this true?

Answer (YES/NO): NO